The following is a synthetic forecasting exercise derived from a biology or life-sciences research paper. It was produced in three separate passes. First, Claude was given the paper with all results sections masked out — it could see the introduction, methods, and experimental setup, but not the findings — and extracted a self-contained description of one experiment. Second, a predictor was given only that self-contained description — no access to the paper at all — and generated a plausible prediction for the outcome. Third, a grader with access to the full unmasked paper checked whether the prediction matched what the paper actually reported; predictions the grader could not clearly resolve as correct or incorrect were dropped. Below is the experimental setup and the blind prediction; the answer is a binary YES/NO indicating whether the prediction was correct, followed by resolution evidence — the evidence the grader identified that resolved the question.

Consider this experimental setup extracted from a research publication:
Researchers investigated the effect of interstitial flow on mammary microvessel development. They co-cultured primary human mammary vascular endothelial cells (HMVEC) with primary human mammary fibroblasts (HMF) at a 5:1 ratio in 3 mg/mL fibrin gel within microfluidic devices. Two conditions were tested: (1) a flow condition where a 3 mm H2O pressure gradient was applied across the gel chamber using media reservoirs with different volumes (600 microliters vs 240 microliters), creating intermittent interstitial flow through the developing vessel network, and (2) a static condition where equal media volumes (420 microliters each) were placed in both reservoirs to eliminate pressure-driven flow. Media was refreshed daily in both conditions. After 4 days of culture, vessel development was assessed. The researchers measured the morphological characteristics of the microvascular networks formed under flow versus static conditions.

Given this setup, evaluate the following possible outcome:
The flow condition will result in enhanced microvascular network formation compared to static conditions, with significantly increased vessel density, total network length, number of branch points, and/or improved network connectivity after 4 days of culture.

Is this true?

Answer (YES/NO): YES